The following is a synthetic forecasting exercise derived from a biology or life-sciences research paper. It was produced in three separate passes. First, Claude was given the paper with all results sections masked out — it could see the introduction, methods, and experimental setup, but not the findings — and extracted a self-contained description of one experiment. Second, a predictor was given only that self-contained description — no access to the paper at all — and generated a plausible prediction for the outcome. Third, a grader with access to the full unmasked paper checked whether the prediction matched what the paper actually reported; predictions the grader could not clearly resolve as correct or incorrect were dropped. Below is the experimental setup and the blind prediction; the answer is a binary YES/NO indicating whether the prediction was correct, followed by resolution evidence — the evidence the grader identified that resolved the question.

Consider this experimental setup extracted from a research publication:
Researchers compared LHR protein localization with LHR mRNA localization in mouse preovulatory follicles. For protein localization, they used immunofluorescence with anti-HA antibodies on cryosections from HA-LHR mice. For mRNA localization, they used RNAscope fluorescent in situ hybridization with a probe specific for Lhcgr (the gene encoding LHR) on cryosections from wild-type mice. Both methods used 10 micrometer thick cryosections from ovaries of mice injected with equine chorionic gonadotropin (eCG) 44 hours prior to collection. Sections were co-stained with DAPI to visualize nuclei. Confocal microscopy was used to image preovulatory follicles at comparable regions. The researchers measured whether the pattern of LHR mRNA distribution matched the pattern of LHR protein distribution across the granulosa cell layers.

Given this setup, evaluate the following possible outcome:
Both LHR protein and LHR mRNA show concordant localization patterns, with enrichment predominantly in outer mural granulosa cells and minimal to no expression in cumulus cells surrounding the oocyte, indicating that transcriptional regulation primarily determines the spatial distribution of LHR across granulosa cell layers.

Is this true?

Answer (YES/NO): YES